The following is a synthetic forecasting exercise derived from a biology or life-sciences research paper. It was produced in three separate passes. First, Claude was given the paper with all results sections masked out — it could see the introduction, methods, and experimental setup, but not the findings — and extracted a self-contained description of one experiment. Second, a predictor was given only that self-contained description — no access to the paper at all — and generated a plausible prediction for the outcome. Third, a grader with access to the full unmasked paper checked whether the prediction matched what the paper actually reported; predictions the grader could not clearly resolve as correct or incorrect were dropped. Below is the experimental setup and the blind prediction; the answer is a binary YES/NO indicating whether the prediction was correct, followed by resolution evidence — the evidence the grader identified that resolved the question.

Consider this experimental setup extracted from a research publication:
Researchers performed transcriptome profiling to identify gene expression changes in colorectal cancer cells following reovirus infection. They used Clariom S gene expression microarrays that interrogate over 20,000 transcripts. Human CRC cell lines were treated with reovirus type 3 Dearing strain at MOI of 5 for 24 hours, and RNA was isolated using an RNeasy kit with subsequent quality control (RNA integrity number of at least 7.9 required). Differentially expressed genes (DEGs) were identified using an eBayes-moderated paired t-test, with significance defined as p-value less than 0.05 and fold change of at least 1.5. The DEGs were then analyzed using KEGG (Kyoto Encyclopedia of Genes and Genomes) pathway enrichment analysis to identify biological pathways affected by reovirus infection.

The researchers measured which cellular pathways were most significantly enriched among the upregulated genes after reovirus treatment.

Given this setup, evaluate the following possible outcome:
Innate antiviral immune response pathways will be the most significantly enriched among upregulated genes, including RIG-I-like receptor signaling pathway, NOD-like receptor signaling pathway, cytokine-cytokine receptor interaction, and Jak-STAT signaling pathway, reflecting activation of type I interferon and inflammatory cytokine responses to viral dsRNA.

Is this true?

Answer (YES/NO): NO